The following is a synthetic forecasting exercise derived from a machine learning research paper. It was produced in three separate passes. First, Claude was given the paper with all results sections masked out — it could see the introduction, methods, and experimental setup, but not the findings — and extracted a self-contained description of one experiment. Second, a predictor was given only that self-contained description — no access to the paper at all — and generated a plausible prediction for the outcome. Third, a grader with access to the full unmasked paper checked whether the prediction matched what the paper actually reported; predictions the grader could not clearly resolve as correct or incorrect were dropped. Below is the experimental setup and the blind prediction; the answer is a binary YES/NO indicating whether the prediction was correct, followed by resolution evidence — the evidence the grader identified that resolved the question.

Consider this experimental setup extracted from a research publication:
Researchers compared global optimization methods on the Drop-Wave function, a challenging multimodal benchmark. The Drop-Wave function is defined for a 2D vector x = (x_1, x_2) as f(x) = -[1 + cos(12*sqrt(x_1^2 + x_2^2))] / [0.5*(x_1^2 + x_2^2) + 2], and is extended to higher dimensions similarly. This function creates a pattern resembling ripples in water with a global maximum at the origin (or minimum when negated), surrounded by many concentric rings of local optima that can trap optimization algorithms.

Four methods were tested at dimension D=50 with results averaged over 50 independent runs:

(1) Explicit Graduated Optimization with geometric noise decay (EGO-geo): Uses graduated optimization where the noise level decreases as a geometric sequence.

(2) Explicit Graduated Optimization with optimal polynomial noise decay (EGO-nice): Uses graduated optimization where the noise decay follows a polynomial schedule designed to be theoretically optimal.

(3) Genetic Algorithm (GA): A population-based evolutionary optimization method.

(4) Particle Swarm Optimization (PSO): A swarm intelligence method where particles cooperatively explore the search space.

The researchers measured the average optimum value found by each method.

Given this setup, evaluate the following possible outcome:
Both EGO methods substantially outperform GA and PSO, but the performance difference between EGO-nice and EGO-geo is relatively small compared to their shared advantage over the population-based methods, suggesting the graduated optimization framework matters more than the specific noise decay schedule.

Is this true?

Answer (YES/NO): NO